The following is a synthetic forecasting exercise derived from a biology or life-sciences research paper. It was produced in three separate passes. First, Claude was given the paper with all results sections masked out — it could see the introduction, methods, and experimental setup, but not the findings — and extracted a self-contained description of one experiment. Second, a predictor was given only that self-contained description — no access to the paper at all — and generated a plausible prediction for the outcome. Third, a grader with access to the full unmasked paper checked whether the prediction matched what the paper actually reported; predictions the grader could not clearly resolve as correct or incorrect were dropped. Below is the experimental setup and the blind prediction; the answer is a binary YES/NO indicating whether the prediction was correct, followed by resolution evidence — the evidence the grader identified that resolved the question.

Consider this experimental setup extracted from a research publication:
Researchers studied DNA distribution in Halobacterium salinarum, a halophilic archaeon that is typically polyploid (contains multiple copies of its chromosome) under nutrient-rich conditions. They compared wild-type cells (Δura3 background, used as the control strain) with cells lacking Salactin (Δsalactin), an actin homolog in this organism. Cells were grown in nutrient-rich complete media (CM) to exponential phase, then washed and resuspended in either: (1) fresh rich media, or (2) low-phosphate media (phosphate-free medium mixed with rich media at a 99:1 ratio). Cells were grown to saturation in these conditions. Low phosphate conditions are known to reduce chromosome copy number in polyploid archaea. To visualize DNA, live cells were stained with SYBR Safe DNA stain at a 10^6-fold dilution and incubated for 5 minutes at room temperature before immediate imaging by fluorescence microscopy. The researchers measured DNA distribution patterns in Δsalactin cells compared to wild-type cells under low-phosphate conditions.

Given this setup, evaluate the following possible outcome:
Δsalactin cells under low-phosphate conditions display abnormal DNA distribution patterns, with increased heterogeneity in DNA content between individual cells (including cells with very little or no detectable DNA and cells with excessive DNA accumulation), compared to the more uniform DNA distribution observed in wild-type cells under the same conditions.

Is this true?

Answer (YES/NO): YES